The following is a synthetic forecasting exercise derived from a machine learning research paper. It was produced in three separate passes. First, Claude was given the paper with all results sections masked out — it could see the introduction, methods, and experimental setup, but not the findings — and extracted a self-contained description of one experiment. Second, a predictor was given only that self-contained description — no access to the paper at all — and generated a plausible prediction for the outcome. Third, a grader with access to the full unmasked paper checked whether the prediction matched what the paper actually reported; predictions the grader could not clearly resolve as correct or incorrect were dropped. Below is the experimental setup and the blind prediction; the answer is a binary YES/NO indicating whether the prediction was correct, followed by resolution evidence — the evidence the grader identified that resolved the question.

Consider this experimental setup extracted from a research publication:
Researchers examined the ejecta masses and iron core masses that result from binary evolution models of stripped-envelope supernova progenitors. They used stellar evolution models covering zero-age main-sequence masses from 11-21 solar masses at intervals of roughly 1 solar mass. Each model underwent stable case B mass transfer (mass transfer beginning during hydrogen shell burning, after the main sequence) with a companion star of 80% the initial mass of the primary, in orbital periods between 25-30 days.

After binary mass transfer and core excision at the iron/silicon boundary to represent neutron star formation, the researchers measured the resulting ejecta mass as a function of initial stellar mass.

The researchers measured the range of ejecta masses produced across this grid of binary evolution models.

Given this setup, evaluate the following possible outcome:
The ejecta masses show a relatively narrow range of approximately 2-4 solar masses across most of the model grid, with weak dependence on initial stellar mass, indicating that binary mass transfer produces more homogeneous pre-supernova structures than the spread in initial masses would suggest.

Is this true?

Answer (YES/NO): NO